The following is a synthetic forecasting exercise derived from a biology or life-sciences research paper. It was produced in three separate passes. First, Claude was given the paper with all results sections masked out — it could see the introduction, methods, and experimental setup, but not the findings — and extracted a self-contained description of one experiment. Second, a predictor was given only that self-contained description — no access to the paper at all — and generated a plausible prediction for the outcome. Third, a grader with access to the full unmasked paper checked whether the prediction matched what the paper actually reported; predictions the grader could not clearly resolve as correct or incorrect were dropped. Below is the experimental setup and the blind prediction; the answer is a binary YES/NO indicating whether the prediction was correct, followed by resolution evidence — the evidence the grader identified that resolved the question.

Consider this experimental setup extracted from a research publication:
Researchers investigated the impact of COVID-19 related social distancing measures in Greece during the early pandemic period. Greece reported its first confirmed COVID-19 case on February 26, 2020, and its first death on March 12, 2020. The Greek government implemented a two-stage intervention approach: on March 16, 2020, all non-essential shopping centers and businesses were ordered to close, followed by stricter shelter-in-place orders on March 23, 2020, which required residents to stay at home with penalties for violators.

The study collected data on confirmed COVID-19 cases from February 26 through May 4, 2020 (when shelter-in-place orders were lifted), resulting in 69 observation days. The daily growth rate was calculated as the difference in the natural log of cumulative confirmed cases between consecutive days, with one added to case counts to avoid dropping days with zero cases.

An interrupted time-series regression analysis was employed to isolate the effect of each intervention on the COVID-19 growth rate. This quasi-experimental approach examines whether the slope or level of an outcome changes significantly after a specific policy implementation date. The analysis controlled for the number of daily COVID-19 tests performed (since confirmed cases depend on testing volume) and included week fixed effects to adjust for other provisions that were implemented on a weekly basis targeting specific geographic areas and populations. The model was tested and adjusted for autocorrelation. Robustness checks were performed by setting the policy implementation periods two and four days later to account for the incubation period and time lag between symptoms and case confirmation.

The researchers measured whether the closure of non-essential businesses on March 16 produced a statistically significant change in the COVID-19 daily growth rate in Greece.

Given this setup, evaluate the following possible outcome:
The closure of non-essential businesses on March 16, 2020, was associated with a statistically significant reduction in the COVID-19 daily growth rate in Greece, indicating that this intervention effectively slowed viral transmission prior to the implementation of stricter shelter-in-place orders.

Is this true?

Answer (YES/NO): NO